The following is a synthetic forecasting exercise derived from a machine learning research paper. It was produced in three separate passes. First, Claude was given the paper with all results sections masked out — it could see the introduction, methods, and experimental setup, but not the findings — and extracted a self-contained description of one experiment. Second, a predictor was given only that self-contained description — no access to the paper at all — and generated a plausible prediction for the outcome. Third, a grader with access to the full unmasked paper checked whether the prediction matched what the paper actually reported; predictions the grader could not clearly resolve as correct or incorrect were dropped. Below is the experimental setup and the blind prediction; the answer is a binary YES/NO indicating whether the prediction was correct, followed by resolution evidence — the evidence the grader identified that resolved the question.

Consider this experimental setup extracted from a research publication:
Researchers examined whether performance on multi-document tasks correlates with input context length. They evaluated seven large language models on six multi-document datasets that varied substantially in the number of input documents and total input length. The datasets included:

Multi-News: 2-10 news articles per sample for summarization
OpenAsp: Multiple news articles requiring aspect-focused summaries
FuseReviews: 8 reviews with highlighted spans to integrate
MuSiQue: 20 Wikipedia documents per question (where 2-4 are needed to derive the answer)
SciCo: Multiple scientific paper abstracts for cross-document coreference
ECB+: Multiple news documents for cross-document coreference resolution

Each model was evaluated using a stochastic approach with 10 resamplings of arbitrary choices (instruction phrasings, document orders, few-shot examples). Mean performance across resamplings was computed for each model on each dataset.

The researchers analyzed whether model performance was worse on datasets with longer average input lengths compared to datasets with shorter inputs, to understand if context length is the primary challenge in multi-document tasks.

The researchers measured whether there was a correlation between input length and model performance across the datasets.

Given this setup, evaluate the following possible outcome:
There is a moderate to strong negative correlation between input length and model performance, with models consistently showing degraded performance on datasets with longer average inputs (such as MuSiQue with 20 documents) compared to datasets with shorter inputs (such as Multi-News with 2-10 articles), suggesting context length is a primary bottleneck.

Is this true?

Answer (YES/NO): NO